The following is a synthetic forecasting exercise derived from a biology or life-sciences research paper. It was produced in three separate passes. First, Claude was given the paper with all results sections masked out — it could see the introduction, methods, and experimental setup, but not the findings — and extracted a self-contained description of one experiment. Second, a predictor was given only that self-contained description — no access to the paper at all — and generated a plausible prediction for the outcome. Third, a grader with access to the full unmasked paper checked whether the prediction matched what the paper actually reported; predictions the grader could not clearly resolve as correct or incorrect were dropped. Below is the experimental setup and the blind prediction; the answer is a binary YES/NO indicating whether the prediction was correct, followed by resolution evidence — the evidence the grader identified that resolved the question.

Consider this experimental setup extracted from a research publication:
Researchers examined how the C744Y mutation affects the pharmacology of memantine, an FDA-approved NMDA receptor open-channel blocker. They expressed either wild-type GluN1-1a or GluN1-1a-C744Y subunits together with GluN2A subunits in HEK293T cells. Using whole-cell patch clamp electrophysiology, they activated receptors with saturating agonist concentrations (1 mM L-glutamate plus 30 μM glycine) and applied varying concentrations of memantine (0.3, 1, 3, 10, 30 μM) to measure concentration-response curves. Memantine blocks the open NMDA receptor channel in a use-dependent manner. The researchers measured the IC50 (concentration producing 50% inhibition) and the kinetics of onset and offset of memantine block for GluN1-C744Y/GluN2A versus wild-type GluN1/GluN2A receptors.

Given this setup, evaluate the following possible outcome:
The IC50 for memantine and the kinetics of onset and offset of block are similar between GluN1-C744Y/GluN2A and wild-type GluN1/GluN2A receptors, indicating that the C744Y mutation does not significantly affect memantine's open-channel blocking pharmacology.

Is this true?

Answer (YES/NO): NO